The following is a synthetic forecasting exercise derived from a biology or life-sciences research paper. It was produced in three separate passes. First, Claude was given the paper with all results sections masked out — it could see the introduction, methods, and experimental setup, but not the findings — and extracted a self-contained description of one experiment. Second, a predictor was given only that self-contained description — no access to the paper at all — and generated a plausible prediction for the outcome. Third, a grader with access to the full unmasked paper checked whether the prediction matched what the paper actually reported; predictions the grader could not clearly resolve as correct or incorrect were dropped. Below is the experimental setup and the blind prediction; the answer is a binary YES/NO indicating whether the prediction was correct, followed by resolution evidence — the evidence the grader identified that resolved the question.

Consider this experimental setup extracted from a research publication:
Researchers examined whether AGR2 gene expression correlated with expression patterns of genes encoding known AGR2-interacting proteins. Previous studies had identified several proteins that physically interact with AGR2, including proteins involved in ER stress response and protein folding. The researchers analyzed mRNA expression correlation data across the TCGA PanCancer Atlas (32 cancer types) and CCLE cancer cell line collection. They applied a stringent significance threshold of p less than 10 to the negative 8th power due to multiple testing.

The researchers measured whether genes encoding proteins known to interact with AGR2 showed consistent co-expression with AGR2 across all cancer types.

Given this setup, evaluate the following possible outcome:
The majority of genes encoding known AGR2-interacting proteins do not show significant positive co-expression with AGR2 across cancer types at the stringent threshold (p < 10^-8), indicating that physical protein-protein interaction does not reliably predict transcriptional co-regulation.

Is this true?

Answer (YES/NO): YES